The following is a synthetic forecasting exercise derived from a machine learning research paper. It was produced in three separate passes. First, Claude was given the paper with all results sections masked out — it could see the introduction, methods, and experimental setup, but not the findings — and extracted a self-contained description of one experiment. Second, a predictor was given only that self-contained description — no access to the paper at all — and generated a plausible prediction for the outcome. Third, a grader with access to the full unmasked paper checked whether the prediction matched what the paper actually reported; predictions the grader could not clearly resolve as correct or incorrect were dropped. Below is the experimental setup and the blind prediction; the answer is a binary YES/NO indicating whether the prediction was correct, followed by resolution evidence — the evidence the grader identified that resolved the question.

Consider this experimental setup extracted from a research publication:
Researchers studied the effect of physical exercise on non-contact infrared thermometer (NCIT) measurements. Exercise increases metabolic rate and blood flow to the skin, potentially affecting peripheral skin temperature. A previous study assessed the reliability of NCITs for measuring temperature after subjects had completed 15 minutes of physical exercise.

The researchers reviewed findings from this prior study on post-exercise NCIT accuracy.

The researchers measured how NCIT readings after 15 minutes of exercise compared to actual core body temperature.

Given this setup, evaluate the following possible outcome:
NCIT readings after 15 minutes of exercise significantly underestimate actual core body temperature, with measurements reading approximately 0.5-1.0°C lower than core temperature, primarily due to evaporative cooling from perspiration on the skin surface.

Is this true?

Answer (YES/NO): NO